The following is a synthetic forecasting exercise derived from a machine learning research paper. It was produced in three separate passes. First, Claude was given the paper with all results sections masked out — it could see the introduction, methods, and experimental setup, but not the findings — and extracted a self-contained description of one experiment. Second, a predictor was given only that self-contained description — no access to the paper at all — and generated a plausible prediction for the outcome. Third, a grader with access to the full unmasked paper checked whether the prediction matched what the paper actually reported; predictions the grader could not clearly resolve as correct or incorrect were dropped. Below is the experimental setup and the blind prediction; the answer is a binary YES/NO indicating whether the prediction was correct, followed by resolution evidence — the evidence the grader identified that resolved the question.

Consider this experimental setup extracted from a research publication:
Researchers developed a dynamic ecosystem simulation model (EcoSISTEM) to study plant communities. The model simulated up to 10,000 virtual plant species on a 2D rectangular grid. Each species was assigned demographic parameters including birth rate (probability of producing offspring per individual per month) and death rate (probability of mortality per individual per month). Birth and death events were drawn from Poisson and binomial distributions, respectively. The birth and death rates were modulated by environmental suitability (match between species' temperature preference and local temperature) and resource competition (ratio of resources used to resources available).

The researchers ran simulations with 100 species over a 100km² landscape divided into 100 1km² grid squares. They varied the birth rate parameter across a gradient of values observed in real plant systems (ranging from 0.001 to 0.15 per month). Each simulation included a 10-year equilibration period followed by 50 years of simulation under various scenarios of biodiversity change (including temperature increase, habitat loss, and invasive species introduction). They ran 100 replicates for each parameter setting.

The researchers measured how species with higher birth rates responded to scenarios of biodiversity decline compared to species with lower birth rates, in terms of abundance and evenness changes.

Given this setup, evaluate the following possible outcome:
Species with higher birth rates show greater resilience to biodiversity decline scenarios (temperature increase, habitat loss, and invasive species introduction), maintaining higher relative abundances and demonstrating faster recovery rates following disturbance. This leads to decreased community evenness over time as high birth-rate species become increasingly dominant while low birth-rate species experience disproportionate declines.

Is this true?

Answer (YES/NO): NO